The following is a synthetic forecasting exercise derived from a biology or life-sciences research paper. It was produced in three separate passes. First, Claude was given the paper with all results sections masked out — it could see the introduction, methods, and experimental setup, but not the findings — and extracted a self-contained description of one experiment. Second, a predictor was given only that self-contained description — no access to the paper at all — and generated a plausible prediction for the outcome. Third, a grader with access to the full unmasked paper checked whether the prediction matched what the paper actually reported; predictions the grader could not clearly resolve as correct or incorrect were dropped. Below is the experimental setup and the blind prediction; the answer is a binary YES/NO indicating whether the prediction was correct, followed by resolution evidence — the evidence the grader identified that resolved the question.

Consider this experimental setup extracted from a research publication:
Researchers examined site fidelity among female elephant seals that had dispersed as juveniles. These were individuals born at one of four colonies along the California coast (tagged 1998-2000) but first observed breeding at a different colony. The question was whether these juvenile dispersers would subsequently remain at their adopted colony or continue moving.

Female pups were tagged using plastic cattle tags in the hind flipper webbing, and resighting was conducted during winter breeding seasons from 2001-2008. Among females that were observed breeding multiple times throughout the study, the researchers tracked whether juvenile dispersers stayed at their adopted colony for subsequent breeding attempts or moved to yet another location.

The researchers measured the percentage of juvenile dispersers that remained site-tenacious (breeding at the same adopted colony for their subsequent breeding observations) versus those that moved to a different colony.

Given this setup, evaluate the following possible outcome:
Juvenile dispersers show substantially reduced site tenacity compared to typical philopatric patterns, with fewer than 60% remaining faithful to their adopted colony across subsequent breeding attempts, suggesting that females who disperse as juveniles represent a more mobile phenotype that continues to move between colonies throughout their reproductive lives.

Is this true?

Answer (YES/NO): NO